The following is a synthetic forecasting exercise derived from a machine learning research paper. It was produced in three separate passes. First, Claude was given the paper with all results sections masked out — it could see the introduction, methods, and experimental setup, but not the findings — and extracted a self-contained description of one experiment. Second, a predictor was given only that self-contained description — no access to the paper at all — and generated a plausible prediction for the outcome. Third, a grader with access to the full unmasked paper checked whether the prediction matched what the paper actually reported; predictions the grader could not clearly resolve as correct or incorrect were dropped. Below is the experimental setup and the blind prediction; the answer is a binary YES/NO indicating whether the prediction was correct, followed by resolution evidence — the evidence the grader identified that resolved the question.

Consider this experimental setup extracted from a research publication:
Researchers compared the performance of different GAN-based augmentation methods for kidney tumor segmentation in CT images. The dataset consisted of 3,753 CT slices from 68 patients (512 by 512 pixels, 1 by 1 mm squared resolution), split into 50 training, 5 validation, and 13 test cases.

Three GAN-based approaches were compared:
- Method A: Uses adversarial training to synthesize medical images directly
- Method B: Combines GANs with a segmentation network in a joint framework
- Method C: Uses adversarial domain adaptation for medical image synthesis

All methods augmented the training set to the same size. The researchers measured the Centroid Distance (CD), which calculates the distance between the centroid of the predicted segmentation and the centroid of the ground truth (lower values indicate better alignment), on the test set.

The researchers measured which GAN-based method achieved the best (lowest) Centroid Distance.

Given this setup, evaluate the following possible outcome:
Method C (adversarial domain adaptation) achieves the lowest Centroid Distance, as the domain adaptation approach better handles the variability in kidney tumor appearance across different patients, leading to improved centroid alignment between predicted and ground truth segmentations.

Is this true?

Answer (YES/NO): NO